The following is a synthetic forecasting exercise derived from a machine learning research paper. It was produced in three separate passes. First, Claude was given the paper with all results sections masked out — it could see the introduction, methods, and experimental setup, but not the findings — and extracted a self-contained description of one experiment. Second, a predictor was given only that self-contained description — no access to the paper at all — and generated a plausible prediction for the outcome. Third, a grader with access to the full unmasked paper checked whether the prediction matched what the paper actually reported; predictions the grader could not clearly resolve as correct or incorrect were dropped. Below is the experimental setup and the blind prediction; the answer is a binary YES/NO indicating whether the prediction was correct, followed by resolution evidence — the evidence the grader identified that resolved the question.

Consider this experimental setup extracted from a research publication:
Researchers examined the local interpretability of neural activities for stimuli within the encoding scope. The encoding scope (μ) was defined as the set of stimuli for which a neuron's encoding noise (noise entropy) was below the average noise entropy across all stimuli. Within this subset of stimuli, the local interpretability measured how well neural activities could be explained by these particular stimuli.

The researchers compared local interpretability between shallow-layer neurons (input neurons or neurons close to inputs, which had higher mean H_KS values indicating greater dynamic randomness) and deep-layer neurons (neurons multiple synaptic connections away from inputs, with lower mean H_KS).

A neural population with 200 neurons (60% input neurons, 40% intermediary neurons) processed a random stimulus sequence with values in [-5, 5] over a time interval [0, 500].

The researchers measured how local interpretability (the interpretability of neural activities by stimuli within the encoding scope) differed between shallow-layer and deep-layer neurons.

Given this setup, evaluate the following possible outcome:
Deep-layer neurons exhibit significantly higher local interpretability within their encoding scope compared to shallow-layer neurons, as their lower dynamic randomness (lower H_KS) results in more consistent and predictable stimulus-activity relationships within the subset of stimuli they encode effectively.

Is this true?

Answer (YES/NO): NO